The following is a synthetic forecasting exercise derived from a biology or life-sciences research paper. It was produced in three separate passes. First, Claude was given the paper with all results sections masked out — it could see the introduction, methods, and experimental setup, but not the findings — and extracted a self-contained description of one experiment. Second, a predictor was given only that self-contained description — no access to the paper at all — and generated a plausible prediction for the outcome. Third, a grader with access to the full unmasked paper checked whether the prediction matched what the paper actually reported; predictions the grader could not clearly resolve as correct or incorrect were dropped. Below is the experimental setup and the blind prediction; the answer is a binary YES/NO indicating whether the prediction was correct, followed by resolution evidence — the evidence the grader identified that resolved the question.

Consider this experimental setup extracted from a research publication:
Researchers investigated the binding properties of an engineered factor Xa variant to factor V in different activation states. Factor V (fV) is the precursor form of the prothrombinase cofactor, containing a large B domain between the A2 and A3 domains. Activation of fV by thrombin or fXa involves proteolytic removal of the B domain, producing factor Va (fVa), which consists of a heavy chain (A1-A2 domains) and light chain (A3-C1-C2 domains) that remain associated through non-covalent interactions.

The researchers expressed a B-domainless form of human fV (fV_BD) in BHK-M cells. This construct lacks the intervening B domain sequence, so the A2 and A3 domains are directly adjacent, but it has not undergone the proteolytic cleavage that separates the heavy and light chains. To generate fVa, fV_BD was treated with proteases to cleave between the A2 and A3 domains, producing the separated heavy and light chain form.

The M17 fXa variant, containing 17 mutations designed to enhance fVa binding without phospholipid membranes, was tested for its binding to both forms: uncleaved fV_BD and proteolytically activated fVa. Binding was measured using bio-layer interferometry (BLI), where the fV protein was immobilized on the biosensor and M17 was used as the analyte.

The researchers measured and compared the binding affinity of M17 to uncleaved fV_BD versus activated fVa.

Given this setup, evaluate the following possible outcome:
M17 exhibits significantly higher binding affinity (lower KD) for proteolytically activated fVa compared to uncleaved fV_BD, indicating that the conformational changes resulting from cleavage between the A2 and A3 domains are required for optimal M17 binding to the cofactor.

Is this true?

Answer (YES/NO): NO